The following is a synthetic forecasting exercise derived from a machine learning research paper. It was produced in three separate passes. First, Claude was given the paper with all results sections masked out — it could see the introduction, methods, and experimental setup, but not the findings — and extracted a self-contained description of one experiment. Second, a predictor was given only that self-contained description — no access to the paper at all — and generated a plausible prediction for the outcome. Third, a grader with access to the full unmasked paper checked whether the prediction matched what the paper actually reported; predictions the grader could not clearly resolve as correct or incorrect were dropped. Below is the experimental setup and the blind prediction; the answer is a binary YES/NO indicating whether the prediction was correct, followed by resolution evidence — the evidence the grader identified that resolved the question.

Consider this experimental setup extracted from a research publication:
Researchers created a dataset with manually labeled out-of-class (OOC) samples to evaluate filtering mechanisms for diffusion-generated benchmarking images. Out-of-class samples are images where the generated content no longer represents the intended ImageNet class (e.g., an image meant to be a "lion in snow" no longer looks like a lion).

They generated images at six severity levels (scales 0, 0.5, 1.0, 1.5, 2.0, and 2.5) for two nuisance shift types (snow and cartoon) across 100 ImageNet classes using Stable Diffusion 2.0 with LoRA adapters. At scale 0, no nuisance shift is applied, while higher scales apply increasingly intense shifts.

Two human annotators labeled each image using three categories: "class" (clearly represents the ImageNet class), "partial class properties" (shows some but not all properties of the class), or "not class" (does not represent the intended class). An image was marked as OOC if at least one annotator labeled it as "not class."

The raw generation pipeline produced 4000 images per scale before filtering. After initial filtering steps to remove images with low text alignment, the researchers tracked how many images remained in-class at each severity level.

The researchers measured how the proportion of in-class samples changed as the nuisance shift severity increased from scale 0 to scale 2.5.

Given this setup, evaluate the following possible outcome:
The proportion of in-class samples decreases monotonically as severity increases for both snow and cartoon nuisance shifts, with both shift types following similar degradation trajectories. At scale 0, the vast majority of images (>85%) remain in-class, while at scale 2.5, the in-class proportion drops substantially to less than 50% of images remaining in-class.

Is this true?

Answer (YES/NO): NO